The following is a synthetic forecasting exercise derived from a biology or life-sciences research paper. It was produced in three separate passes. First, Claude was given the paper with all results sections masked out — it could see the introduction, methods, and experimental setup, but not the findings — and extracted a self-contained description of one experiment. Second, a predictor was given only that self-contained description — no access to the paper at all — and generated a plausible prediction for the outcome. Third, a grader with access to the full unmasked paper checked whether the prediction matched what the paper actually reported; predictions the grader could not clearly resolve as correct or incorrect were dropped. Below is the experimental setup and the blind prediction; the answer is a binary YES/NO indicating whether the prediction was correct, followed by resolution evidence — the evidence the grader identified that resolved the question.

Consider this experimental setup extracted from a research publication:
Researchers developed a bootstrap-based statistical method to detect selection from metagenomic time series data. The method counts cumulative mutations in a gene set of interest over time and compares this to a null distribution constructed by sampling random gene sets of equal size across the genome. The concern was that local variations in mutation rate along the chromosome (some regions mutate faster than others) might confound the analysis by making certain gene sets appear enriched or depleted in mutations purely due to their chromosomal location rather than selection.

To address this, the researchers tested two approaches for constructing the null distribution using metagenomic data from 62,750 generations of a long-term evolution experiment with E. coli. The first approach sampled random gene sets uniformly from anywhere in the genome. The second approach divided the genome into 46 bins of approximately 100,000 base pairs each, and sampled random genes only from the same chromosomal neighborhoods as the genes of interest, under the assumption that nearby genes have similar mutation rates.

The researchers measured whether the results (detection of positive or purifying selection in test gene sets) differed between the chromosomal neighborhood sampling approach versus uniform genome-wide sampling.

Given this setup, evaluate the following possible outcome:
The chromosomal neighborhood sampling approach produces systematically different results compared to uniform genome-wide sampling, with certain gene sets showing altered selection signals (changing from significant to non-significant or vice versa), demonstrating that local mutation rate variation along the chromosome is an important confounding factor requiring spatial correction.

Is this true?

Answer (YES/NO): NO